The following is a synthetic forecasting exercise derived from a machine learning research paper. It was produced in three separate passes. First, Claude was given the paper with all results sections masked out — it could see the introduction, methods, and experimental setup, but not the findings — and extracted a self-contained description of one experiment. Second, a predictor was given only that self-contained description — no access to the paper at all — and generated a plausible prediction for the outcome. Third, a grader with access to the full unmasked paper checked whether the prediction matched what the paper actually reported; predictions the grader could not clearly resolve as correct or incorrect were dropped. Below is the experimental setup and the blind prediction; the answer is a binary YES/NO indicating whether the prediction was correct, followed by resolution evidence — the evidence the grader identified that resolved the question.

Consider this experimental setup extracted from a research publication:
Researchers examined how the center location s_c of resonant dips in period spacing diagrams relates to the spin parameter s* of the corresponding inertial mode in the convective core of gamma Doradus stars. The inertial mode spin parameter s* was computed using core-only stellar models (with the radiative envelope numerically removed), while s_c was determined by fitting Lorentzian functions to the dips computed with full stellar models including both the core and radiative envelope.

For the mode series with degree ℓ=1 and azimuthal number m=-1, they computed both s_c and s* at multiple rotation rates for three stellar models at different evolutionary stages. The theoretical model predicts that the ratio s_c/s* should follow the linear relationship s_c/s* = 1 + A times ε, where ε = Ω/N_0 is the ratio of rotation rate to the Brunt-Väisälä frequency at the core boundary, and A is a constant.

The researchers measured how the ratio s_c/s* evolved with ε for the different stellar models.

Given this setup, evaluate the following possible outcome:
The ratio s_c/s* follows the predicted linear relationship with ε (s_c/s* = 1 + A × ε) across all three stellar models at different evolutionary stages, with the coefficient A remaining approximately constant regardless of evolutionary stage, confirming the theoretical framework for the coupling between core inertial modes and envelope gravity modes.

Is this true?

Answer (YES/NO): YES